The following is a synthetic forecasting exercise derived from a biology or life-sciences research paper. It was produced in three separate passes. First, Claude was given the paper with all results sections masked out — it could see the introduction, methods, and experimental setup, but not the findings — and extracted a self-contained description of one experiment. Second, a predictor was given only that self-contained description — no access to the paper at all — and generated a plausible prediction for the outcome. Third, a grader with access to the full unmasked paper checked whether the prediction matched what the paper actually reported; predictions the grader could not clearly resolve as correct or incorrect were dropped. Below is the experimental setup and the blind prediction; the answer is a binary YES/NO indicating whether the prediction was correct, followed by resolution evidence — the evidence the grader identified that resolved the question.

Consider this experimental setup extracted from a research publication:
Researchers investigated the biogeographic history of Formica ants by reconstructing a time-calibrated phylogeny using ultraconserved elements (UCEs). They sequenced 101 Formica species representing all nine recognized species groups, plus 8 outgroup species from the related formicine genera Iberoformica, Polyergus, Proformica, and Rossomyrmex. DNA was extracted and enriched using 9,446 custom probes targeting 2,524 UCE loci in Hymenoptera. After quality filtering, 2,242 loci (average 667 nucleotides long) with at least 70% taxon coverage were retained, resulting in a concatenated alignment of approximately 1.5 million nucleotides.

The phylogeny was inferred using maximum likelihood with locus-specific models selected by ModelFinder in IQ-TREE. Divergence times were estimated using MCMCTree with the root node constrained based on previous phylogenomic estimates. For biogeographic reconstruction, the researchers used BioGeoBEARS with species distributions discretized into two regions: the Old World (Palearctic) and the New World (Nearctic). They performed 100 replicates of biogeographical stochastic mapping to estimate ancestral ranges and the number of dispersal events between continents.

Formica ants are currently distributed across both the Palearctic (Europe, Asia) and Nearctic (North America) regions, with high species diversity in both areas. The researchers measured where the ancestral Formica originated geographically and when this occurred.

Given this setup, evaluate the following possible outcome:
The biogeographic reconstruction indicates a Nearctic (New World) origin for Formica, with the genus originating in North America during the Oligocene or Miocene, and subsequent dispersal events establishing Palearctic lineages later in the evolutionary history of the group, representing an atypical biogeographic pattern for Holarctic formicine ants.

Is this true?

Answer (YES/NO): NO